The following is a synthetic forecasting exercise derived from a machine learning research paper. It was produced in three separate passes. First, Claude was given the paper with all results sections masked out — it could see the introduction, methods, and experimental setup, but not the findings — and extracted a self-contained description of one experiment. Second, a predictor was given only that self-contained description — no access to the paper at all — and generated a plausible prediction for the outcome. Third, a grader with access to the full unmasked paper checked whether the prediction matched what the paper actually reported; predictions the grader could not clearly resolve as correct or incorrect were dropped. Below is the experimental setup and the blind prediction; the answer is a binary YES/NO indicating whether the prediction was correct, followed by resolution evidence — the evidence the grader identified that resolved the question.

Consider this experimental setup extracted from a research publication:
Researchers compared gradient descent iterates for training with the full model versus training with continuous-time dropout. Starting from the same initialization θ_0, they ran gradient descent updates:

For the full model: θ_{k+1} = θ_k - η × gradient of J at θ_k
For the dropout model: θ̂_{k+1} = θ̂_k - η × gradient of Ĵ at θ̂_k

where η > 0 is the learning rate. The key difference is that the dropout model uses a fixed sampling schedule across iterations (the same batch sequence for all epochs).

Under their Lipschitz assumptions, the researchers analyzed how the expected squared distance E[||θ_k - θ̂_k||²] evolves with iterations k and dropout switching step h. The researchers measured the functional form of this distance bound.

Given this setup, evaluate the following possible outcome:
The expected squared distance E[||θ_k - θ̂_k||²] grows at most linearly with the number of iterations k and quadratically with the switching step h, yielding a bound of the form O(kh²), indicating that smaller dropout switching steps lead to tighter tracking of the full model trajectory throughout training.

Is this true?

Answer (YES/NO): NO